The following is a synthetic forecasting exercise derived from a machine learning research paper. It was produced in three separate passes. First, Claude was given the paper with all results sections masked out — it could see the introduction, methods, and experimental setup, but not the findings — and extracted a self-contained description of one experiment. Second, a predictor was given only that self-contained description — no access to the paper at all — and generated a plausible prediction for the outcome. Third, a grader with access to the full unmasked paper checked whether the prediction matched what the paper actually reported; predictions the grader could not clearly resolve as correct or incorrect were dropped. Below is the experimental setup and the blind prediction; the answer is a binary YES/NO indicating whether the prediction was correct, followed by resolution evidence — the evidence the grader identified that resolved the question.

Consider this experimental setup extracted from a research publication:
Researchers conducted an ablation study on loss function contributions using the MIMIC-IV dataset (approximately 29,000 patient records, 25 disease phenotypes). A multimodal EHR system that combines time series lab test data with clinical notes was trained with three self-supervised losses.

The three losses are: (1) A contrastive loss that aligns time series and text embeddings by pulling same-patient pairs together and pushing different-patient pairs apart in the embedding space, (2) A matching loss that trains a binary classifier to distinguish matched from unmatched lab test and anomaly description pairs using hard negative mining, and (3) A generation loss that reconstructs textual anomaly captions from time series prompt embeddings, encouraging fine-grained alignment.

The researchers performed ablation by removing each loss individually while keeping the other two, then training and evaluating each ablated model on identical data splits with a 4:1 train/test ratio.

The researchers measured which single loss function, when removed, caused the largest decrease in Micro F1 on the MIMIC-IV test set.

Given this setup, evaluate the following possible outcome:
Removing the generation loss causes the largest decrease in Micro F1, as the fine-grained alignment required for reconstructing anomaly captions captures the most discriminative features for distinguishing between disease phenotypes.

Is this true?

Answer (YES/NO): YES